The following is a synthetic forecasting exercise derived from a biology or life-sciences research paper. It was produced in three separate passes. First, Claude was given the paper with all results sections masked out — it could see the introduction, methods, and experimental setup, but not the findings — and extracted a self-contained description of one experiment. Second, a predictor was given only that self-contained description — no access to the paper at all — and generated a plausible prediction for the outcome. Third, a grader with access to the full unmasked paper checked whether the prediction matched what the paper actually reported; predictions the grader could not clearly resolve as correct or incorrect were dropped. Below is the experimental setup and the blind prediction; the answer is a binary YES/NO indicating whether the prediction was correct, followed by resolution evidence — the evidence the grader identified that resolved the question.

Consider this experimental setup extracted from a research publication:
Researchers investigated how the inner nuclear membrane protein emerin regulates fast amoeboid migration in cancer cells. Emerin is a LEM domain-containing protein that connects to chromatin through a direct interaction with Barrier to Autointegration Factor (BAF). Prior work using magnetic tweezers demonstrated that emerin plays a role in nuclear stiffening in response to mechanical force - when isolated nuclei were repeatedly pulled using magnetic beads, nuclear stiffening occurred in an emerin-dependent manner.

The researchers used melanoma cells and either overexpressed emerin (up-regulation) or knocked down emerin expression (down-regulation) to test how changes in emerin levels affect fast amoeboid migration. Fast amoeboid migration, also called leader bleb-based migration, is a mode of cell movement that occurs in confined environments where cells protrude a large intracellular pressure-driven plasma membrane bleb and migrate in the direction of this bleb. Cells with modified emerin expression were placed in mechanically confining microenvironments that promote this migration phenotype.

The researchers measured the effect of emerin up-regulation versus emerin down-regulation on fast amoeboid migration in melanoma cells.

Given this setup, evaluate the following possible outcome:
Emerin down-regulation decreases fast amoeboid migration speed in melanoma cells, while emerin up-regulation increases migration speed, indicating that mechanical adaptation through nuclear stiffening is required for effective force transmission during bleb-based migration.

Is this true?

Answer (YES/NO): NO